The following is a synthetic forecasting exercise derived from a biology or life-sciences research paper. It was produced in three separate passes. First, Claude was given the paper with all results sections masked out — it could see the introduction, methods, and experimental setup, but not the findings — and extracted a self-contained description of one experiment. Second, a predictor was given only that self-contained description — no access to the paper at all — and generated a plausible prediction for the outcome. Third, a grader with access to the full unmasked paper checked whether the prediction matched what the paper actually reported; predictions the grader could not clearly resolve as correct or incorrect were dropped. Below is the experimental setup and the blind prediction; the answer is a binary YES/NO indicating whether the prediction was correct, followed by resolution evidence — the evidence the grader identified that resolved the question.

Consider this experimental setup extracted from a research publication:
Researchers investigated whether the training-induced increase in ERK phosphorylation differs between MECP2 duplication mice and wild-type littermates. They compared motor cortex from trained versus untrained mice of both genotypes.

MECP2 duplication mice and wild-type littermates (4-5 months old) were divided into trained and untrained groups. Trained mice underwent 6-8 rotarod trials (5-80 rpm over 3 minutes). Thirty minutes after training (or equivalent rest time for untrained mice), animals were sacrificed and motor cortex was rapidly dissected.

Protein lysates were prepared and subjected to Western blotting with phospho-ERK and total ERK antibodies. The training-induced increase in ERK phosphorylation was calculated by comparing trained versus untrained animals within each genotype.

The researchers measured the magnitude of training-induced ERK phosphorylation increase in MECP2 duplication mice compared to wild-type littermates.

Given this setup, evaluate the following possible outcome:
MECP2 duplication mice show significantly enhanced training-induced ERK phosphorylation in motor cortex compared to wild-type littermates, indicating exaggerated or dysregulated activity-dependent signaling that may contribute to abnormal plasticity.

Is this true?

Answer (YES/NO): YES